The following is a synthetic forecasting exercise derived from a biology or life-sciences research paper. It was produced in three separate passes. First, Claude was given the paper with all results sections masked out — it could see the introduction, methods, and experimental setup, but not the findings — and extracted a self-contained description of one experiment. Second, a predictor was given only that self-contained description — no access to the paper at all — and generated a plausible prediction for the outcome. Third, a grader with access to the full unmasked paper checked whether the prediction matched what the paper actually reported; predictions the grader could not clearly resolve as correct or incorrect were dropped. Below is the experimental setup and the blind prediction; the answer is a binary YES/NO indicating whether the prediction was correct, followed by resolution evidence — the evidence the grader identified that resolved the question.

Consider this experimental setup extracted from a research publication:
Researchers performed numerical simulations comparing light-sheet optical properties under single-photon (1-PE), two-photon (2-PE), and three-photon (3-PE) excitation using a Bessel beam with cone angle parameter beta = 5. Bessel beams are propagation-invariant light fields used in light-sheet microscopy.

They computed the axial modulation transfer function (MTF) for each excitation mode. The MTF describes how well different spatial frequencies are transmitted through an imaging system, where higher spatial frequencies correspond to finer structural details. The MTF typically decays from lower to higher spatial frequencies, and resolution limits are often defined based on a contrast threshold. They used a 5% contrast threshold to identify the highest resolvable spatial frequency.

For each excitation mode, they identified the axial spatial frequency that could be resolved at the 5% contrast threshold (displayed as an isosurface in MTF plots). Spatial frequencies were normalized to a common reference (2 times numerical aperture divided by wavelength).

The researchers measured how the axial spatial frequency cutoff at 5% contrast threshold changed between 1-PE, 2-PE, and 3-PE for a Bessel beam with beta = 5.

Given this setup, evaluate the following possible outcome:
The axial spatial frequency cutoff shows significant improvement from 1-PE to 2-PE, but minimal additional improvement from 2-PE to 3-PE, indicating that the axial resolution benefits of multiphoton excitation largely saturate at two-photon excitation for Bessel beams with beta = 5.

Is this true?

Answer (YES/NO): NO